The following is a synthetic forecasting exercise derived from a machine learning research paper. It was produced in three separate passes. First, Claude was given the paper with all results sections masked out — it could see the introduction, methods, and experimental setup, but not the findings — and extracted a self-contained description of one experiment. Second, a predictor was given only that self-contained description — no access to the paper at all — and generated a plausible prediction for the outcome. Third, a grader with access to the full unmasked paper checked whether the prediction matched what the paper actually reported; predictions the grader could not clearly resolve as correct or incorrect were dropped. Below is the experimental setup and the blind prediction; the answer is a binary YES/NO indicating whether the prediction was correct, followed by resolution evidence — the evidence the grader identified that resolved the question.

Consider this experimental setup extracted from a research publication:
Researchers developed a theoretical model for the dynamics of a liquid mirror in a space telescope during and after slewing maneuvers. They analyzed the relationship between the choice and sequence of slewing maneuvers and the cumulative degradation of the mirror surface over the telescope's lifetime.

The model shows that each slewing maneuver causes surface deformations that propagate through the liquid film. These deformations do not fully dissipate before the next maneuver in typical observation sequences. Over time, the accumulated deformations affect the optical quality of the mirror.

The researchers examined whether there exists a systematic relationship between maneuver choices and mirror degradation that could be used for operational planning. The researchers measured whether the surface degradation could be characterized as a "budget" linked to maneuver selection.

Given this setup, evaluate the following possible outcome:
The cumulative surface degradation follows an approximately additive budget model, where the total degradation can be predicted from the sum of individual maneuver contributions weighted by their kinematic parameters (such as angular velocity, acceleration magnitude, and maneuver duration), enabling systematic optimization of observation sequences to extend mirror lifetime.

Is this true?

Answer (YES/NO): NO